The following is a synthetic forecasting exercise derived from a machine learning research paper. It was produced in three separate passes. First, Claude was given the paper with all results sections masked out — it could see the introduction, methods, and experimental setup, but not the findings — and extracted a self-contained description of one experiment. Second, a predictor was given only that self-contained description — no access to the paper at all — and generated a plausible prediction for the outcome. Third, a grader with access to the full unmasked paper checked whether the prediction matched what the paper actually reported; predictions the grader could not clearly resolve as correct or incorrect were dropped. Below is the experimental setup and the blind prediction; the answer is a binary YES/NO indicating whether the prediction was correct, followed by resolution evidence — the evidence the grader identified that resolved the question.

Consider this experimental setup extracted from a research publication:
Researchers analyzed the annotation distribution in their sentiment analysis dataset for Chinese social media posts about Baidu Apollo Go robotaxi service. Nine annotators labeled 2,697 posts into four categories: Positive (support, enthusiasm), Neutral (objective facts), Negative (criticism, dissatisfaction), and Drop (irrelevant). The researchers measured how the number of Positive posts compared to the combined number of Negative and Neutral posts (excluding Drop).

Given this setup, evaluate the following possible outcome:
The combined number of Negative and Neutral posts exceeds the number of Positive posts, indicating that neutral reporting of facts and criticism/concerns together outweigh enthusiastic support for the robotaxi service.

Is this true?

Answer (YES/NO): YES